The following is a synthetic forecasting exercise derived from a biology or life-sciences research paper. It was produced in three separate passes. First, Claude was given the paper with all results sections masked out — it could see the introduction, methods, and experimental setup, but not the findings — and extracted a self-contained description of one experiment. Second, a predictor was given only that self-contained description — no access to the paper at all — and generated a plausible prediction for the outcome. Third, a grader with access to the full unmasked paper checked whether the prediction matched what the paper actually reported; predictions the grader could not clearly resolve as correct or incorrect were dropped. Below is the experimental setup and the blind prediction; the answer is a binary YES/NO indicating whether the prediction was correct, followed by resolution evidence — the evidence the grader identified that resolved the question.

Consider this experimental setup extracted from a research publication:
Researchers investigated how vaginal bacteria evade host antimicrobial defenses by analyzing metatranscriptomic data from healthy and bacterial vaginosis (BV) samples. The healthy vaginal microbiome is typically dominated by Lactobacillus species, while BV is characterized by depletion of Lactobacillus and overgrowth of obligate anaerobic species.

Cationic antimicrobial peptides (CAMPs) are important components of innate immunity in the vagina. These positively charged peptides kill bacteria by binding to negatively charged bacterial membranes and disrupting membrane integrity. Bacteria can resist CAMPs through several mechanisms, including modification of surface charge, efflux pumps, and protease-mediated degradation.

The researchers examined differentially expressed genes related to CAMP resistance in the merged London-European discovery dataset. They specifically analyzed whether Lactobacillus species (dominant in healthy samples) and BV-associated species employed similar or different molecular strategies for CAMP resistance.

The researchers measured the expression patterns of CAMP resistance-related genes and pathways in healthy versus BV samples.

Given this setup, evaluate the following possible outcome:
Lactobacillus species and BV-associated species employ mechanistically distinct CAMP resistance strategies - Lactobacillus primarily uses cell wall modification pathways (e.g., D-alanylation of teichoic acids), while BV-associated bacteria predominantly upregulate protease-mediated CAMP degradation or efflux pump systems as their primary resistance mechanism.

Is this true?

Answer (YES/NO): NO